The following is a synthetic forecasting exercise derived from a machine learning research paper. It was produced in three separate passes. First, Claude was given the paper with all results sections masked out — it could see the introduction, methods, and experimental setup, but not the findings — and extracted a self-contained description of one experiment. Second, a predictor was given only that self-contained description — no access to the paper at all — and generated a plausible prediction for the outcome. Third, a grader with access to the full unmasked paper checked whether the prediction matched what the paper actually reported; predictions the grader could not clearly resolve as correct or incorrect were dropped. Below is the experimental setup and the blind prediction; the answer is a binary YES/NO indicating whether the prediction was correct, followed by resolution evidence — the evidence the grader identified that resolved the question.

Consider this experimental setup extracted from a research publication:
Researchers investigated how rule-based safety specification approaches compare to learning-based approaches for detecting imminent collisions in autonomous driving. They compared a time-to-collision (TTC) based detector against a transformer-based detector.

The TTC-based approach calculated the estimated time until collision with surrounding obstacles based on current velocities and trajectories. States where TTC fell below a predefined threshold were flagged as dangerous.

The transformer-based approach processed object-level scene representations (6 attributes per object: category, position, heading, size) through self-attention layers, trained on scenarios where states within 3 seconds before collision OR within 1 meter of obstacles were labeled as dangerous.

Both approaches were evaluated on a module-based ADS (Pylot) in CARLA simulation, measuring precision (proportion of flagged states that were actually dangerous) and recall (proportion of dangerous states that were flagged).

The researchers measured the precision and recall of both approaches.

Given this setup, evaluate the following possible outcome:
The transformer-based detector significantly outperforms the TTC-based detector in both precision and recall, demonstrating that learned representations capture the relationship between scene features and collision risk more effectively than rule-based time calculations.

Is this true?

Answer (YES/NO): NO